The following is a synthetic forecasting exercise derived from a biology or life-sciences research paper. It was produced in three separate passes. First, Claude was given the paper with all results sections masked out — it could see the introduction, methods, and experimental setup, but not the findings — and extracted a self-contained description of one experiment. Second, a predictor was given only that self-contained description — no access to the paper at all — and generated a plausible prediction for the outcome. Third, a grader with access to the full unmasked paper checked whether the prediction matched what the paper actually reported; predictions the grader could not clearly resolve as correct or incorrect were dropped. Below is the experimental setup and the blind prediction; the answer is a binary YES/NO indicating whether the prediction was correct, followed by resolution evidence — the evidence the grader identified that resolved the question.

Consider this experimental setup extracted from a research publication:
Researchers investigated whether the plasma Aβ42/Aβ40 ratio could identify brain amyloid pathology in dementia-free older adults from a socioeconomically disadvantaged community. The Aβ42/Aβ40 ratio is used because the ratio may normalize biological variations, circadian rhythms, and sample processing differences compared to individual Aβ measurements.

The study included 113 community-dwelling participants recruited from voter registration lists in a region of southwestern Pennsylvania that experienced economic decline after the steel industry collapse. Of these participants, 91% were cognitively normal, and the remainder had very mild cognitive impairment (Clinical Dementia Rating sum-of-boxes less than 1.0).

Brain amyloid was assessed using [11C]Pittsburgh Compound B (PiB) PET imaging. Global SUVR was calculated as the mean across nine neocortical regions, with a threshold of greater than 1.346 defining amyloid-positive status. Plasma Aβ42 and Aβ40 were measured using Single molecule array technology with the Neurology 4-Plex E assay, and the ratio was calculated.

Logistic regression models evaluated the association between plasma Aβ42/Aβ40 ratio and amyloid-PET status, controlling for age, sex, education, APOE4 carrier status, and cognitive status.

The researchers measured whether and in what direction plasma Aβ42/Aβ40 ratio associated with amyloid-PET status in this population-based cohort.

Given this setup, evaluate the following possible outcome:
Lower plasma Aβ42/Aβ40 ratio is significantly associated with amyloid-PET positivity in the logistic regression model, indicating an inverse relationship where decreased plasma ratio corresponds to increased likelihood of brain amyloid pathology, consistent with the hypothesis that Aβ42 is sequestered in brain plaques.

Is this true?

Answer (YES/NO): YES